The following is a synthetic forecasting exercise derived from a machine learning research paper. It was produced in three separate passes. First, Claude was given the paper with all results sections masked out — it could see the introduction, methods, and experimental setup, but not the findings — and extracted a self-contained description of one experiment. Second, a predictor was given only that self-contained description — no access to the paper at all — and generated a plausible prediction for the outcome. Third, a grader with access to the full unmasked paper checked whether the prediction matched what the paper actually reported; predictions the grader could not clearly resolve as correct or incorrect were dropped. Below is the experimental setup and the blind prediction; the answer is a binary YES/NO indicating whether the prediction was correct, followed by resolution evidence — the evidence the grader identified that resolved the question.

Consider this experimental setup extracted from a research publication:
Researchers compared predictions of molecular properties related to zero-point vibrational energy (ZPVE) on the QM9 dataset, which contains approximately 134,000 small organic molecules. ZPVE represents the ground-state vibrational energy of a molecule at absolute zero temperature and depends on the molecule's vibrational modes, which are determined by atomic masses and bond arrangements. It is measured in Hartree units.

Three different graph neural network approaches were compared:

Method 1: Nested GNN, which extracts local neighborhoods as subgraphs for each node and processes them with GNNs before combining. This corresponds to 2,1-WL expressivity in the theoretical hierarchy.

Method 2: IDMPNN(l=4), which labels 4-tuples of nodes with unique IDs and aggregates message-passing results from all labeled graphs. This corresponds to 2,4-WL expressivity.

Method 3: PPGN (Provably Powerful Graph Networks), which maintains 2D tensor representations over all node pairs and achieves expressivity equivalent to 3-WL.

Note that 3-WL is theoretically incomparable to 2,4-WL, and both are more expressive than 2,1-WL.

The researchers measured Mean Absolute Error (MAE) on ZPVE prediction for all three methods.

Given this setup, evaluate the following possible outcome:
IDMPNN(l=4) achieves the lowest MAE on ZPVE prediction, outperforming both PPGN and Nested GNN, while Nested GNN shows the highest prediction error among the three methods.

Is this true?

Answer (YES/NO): NO